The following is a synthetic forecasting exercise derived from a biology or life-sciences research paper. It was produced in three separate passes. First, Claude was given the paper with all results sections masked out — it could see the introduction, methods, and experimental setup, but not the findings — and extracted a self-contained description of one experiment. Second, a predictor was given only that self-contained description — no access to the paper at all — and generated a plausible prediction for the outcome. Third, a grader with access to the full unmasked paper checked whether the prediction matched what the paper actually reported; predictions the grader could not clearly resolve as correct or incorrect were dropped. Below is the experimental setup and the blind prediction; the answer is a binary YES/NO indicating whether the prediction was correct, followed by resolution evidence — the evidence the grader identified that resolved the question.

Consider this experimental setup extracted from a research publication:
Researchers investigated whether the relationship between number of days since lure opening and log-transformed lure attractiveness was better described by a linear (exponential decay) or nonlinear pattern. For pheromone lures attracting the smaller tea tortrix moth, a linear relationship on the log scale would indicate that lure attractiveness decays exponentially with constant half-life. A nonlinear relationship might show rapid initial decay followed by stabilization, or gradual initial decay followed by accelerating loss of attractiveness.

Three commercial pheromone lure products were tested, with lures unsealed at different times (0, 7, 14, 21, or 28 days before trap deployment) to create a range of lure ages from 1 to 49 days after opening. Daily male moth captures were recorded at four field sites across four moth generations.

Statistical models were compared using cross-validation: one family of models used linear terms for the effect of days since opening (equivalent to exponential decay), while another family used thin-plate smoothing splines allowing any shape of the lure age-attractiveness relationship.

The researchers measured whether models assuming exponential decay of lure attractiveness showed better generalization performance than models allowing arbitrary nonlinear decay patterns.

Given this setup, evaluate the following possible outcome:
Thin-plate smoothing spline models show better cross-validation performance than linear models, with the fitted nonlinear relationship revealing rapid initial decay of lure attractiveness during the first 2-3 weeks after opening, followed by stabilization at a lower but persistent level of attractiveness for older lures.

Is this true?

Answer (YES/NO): NO